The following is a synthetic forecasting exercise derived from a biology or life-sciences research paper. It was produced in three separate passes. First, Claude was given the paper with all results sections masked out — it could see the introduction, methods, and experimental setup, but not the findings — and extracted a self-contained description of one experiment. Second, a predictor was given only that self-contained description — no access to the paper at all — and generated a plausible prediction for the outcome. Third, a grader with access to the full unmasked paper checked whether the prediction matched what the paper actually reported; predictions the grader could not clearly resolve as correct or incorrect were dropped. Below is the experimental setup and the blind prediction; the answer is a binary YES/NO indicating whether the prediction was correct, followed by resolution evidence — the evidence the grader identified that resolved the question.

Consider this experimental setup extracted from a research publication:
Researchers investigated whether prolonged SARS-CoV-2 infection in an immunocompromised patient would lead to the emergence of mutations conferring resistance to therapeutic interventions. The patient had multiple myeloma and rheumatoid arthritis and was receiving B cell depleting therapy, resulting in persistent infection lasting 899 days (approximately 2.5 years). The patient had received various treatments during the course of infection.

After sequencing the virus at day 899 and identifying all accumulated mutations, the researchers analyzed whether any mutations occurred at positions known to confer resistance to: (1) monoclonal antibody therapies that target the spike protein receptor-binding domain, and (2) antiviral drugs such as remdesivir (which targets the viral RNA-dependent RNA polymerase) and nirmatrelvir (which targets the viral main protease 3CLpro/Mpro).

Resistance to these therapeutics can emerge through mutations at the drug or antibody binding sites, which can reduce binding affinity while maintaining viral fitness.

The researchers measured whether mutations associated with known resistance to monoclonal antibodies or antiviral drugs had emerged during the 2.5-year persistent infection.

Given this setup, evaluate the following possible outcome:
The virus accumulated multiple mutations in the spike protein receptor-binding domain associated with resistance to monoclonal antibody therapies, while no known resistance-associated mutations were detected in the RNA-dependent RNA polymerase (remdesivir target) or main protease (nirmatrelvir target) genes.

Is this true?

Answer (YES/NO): NO